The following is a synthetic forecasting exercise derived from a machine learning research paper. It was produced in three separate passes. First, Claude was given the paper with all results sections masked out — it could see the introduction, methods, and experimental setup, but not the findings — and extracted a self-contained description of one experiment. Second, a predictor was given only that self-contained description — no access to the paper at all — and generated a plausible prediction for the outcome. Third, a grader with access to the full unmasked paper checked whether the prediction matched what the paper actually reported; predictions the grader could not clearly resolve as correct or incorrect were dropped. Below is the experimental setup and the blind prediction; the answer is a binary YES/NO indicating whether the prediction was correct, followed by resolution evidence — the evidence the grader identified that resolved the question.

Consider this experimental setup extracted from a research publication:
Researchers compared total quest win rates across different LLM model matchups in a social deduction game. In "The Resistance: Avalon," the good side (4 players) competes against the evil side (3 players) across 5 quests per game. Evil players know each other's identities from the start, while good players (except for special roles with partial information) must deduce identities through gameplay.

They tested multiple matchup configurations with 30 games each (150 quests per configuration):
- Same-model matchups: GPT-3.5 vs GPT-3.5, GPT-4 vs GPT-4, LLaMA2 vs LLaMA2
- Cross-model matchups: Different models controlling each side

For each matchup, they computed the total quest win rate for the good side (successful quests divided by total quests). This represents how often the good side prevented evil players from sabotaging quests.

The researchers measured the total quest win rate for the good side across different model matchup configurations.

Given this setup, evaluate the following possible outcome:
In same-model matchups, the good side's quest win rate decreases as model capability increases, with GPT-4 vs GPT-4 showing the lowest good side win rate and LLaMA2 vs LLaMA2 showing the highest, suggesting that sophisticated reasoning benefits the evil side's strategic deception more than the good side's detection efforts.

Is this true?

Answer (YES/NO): NO